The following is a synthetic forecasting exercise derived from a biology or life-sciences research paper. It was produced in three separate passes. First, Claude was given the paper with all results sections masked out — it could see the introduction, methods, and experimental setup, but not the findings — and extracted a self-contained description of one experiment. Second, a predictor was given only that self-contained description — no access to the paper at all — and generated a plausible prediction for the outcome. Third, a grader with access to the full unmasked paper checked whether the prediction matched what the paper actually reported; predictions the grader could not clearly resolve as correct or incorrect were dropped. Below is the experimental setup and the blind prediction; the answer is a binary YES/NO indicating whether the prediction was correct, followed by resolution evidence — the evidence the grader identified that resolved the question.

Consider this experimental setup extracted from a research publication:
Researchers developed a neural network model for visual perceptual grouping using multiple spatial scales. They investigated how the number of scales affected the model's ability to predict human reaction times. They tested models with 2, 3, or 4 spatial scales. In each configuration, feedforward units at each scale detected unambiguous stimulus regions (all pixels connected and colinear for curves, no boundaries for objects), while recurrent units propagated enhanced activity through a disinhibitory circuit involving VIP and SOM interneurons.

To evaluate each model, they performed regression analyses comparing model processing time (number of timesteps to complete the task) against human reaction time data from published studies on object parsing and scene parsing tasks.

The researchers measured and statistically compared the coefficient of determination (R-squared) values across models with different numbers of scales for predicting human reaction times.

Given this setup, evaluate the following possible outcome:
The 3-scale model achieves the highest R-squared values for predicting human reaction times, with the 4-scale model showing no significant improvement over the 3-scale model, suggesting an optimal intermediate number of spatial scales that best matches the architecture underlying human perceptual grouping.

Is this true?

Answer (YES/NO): NO